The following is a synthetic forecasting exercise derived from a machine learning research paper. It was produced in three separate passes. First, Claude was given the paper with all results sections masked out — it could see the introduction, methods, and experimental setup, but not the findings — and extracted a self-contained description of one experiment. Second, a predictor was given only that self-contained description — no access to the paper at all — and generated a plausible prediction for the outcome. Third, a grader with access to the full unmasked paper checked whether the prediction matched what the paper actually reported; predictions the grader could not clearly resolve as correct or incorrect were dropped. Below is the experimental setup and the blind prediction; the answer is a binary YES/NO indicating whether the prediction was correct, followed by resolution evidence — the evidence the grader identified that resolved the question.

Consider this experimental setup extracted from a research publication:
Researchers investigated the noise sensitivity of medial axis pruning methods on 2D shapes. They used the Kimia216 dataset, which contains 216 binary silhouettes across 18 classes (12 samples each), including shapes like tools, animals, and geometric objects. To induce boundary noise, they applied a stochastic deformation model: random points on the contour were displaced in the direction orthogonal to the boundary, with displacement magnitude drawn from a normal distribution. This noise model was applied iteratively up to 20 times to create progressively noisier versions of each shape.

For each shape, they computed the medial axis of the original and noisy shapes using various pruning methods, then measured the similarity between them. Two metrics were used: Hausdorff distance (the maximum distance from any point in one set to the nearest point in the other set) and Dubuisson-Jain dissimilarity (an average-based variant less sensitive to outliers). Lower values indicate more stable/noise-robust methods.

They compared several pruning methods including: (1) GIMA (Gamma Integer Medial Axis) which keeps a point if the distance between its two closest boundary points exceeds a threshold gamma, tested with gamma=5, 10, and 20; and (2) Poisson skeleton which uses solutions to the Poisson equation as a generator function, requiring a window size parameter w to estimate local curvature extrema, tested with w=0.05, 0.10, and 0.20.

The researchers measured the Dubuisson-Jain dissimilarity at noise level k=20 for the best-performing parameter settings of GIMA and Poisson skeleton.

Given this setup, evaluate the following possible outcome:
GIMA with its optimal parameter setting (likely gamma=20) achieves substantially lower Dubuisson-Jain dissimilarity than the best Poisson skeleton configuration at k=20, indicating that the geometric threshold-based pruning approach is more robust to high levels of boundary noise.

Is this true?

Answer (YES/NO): YES